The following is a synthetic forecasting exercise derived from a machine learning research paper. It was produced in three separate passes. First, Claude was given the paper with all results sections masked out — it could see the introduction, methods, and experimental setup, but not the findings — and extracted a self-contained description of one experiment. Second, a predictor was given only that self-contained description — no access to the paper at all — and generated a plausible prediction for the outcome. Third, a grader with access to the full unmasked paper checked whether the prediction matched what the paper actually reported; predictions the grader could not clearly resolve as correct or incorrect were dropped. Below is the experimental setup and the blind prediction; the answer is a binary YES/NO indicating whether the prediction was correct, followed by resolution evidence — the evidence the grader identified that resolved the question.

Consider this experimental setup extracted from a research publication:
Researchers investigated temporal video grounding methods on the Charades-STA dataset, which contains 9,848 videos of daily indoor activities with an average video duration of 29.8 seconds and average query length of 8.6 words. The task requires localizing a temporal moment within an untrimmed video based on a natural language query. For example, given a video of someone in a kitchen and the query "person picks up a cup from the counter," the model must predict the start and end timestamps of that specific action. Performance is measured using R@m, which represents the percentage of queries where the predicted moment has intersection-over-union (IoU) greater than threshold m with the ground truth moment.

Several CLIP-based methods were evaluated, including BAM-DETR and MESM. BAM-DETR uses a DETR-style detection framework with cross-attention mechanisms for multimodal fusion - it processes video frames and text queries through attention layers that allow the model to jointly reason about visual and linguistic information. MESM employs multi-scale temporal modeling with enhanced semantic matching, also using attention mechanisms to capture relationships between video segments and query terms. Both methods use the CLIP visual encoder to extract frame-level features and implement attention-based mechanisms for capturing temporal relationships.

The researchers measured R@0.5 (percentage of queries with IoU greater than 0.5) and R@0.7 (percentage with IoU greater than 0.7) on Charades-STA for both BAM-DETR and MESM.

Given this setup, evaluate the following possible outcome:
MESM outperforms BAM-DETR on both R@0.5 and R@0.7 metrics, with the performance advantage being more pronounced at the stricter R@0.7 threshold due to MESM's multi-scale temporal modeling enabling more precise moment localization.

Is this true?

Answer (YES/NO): NO